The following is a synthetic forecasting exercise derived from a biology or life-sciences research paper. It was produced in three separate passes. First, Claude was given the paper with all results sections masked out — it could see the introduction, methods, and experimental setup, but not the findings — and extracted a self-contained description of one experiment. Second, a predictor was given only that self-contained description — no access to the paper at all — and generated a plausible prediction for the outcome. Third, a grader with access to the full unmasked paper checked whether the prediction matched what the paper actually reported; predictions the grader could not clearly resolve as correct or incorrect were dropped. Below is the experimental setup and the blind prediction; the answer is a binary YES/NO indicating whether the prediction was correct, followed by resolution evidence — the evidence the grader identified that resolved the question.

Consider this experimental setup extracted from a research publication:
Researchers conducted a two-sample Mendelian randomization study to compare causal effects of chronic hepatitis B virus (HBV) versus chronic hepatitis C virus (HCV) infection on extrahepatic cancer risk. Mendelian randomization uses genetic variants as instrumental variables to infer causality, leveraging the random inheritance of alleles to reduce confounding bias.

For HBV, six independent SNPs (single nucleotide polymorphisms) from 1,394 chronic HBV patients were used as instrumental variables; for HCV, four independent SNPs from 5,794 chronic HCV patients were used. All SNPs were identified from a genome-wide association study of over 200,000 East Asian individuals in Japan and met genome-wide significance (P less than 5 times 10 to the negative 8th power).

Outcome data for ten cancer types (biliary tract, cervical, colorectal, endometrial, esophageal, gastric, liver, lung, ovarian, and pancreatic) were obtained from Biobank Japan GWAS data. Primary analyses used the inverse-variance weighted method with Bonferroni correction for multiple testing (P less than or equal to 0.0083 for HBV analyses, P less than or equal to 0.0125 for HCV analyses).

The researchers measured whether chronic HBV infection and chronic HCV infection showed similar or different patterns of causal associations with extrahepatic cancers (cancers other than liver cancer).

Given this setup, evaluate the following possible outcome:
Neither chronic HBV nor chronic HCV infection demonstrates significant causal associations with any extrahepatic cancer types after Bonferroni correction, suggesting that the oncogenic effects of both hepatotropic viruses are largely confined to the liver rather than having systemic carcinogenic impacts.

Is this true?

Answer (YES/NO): NO